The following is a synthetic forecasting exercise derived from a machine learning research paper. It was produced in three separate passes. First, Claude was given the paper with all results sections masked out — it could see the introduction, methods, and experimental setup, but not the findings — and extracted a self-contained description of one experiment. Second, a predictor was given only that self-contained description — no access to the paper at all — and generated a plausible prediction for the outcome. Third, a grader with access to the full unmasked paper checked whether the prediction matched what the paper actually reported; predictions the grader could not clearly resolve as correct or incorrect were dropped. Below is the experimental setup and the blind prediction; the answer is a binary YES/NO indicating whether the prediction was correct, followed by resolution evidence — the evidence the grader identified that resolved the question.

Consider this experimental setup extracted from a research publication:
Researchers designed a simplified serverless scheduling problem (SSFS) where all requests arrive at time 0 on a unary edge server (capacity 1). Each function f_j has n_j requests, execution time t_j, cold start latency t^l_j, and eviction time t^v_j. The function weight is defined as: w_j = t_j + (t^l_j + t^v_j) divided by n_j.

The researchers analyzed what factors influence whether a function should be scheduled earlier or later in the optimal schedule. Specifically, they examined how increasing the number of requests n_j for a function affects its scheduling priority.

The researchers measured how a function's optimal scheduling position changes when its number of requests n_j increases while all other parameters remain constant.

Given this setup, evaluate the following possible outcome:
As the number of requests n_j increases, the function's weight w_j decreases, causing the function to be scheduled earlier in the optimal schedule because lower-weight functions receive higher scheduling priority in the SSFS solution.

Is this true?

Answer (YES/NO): YES